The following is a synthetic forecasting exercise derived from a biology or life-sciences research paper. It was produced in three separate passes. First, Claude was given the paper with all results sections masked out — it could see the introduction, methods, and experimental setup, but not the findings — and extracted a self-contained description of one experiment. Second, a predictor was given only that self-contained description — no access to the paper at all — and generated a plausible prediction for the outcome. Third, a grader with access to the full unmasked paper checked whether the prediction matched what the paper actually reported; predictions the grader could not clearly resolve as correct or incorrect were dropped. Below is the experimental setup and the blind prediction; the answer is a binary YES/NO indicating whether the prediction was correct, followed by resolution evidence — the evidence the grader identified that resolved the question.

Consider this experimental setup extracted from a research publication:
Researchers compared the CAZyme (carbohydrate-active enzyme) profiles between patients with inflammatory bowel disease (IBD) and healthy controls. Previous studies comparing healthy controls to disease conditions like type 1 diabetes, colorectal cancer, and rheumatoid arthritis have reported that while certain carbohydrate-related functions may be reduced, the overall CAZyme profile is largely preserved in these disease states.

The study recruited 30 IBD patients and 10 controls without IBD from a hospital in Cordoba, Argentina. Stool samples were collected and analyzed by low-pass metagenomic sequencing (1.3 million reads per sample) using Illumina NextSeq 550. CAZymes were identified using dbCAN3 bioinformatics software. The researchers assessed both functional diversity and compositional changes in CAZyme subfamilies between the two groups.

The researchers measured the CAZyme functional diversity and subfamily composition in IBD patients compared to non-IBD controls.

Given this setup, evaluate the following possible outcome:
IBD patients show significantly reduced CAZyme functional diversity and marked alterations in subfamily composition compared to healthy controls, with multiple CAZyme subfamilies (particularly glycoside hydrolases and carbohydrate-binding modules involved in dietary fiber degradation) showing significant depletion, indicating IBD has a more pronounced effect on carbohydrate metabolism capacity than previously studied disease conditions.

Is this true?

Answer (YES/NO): NO